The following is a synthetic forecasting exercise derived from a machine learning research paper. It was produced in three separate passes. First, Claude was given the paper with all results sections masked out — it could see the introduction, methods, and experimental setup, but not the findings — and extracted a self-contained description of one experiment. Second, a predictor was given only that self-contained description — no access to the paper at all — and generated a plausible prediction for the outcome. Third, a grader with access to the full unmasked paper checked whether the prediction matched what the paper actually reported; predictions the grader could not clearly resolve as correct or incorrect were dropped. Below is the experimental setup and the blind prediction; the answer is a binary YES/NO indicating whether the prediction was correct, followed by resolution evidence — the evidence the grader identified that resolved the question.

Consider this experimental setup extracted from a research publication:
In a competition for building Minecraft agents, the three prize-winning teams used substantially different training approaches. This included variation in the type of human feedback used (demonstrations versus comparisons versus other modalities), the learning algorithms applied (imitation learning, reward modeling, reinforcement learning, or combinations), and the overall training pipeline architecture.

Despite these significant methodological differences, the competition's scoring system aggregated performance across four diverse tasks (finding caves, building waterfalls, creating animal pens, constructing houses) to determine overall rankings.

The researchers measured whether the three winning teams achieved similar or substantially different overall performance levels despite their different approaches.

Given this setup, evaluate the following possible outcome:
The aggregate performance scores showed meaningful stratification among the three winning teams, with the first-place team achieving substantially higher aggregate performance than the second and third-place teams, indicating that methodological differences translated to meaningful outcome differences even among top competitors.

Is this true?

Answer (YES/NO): NO